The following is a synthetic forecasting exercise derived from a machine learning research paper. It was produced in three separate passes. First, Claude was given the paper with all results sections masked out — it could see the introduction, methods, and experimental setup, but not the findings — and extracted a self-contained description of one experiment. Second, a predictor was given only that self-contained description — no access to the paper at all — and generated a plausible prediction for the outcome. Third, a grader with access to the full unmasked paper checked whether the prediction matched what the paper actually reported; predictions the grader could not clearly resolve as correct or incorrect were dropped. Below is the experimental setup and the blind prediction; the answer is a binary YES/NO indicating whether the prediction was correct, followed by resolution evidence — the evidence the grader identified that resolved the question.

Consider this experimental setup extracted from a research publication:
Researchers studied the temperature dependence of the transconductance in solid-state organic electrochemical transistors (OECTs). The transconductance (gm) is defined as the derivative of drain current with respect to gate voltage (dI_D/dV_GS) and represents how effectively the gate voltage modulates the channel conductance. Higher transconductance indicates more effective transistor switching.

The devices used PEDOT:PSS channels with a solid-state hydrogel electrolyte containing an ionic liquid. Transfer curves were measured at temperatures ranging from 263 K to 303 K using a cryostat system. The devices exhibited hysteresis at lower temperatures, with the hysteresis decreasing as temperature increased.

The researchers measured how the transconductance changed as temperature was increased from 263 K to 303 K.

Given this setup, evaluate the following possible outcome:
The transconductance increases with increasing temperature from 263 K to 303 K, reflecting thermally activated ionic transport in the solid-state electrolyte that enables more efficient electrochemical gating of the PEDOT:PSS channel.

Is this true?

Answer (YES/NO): NO